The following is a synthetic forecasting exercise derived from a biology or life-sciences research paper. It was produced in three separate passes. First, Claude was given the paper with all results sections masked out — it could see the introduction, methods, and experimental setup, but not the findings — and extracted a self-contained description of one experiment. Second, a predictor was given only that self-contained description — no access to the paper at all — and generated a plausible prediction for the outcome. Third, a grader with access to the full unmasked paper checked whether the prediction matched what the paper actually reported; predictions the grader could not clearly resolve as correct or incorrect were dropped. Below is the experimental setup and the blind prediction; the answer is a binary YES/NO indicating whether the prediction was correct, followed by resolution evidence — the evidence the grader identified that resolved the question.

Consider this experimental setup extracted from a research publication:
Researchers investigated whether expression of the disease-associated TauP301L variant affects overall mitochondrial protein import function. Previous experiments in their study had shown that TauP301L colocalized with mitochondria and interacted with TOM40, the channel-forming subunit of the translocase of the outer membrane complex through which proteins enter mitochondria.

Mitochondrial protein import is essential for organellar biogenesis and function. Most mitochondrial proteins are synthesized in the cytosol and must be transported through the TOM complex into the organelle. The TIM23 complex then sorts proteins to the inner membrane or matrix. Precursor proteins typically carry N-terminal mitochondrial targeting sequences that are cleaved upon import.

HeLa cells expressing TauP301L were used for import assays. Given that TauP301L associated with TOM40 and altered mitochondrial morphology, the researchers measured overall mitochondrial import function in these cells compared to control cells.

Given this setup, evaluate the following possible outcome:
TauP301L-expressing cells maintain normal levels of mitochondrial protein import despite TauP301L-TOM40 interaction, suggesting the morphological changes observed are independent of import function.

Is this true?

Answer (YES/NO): YES